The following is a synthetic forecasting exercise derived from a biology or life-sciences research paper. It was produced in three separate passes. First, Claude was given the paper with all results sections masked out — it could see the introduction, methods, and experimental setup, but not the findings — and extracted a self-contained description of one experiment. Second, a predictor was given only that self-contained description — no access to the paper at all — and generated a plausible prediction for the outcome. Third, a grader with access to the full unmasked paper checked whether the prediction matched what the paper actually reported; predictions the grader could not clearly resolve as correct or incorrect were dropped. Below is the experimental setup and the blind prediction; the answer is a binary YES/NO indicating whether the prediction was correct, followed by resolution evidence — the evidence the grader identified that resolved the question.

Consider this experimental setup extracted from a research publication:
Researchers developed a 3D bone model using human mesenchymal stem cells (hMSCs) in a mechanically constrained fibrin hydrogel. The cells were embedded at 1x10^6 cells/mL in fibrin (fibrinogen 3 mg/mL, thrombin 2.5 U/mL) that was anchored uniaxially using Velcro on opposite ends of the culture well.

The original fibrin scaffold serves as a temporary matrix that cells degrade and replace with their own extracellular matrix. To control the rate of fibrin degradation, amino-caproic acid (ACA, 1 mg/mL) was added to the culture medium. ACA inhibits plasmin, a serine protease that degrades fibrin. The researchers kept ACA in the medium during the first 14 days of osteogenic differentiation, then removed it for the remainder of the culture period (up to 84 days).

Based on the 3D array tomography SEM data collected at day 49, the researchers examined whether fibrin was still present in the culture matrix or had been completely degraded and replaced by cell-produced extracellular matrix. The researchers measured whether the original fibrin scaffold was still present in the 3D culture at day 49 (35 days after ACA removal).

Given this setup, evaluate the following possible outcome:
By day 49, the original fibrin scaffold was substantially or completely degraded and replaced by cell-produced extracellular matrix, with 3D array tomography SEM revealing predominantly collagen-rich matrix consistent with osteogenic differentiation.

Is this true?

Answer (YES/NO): NO